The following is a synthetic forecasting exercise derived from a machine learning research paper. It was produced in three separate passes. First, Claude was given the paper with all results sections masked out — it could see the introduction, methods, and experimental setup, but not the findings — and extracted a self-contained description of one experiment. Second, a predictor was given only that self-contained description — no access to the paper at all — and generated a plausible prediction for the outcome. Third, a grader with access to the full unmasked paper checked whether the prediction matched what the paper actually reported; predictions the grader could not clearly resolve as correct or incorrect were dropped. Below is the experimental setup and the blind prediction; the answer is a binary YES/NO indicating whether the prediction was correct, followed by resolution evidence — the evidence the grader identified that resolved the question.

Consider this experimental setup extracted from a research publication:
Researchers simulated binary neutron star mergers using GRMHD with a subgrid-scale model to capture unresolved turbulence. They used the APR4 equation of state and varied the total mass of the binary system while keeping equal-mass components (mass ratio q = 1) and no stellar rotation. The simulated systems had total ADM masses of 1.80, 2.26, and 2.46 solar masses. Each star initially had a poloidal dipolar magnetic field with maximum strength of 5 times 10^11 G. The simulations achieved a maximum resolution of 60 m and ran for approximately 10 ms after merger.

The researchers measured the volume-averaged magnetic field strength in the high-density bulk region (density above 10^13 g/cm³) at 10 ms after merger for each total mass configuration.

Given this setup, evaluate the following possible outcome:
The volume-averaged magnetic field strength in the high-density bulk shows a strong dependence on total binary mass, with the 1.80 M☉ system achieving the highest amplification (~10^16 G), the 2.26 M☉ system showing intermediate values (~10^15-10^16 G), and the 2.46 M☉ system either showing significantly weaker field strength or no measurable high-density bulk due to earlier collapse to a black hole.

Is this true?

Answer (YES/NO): NO